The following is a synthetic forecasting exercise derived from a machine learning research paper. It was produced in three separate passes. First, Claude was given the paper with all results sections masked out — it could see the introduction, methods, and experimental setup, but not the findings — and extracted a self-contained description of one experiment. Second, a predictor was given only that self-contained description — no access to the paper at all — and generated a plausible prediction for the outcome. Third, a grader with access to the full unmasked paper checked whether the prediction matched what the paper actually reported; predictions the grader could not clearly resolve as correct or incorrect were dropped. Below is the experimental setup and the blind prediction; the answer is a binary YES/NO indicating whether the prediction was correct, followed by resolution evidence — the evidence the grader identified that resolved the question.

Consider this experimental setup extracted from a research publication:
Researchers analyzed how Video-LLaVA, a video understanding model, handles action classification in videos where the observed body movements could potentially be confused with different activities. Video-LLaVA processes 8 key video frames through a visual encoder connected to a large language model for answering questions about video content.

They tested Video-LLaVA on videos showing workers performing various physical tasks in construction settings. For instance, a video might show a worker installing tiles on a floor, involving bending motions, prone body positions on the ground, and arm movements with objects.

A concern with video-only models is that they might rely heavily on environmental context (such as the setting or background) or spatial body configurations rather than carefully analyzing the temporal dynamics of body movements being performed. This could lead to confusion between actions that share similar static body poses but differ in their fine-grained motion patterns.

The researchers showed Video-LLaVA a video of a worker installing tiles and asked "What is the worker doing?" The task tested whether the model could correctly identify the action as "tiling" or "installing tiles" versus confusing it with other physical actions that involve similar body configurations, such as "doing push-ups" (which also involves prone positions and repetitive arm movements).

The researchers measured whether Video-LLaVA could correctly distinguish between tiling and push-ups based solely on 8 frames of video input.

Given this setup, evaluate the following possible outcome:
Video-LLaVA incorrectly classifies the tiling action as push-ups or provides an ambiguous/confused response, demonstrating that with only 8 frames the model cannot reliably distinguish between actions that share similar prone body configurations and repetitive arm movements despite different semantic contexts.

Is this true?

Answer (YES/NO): YES